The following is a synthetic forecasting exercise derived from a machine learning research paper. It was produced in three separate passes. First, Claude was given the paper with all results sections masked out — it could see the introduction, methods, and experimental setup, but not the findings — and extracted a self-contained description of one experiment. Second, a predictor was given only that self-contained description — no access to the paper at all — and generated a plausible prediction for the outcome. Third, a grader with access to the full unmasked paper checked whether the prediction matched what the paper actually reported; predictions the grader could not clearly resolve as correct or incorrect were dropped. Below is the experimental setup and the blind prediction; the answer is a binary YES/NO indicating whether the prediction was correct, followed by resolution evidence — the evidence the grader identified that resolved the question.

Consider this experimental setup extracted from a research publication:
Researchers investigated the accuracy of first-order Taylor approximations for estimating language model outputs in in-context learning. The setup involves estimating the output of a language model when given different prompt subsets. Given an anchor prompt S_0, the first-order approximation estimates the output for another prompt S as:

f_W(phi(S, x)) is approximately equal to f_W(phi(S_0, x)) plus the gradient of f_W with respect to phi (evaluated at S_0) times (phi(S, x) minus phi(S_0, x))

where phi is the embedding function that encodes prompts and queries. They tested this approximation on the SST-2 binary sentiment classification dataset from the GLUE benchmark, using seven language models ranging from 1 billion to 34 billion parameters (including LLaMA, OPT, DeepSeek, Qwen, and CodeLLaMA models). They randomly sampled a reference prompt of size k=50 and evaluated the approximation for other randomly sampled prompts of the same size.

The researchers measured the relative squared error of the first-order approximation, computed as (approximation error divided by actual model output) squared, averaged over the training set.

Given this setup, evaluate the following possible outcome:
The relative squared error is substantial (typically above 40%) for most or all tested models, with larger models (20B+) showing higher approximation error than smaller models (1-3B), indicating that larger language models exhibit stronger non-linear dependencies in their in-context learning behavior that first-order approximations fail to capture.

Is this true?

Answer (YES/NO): NO